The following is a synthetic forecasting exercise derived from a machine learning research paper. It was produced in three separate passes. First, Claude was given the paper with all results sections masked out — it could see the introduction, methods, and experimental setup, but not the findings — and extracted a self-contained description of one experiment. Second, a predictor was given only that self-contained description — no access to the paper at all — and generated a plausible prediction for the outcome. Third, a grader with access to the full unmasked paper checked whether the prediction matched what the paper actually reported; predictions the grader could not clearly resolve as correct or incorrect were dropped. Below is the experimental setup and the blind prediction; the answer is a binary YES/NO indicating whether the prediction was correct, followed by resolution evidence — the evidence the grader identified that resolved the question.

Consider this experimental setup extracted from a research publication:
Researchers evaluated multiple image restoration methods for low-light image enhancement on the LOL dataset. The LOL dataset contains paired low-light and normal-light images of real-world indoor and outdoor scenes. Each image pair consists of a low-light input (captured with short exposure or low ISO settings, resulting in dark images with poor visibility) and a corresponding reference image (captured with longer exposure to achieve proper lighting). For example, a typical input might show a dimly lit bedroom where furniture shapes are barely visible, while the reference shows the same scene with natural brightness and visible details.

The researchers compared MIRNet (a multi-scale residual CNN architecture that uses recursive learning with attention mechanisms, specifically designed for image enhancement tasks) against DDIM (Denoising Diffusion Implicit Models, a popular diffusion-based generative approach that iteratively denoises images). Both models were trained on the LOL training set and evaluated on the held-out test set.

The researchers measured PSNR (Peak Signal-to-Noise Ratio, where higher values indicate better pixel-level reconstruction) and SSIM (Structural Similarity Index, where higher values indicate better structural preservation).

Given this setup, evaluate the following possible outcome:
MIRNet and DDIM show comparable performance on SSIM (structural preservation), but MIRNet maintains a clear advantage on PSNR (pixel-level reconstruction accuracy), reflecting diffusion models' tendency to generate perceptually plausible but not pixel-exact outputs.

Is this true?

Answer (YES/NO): NO